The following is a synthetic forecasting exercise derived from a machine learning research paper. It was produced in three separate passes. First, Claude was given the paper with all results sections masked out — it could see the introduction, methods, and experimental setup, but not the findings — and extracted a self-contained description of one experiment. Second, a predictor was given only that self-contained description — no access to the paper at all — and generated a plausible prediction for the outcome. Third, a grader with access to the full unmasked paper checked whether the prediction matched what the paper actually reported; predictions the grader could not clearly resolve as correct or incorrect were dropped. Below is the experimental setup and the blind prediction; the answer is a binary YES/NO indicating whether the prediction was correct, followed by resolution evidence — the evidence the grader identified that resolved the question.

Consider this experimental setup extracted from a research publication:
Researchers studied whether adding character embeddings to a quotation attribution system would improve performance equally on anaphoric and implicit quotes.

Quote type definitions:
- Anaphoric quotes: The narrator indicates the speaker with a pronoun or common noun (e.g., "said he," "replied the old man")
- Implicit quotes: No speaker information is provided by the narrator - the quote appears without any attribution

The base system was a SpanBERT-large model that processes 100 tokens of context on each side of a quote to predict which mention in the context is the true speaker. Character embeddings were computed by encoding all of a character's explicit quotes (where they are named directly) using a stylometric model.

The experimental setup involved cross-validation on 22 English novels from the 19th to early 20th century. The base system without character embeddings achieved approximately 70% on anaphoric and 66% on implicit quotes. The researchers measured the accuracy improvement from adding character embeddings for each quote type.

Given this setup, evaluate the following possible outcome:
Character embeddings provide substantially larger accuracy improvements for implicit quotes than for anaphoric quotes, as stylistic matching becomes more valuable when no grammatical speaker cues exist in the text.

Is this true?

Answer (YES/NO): YES